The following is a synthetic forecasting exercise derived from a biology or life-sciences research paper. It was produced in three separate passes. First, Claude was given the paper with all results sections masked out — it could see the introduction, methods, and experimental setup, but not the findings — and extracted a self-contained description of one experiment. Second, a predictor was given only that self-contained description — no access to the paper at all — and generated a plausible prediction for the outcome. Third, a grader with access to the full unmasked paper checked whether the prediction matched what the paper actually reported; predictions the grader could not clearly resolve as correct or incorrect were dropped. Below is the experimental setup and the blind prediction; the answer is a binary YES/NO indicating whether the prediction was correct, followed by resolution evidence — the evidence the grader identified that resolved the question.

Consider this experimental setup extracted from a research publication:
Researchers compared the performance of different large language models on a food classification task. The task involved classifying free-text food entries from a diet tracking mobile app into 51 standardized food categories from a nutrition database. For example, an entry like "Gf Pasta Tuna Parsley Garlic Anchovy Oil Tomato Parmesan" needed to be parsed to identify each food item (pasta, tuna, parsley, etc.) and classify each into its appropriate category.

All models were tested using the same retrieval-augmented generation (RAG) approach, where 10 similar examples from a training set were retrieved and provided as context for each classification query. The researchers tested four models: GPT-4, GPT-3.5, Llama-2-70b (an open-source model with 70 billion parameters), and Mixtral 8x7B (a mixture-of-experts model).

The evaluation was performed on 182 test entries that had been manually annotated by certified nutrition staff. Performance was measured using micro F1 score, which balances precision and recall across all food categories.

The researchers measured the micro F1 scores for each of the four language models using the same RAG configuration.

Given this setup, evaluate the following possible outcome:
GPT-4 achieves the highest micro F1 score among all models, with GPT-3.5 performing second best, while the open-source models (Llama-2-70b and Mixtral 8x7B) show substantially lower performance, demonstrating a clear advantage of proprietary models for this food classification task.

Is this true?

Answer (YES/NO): NO